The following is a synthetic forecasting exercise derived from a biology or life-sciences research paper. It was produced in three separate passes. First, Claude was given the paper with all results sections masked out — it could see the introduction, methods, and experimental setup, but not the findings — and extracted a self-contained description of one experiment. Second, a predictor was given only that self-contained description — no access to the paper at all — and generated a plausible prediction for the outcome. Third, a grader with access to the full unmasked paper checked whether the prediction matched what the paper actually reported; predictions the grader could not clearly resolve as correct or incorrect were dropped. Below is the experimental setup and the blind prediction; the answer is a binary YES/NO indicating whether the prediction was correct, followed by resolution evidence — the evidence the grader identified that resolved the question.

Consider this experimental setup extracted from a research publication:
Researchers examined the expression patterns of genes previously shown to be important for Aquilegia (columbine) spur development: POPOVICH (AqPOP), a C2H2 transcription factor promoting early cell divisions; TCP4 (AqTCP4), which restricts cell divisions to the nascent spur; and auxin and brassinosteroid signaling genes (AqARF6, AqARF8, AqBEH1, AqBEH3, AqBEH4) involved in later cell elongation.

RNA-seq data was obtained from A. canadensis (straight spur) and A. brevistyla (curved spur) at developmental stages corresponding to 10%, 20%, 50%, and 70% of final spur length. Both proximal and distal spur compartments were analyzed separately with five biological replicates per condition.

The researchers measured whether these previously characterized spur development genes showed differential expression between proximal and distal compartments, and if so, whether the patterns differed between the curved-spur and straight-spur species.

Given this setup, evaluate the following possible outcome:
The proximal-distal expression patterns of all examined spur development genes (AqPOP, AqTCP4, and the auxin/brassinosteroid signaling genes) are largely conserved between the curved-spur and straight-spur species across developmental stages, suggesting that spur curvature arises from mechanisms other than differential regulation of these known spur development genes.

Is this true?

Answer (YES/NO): NO